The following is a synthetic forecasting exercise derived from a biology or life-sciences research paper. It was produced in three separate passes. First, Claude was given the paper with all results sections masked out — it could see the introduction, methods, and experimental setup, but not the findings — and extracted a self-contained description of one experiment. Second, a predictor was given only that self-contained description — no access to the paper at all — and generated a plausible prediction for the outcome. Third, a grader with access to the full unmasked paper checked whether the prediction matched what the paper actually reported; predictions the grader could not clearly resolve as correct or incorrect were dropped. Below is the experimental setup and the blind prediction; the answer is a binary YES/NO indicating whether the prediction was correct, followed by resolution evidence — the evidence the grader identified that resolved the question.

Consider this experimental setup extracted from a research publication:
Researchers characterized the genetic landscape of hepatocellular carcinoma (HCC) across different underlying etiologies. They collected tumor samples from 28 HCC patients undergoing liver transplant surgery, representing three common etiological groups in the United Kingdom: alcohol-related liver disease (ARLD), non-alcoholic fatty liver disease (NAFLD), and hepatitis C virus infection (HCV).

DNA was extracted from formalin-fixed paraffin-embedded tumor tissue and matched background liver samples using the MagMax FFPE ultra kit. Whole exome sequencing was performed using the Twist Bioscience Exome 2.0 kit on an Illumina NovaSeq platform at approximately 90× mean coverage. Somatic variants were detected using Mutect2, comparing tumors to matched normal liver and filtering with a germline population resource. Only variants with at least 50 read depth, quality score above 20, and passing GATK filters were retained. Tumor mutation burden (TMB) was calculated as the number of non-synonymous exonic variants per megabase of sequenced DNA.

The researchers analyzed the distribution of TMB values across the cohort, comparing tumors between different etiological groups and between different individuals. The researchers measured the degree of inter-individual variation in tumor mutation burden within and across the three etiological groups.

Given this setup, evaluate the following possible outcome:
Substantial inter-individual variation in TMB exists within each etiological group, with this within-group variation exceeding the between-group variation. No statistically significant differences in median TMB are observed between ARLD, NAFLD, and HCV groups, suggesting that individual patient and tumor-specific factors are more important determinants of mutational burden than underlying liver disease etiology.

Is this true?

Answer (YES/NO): YES